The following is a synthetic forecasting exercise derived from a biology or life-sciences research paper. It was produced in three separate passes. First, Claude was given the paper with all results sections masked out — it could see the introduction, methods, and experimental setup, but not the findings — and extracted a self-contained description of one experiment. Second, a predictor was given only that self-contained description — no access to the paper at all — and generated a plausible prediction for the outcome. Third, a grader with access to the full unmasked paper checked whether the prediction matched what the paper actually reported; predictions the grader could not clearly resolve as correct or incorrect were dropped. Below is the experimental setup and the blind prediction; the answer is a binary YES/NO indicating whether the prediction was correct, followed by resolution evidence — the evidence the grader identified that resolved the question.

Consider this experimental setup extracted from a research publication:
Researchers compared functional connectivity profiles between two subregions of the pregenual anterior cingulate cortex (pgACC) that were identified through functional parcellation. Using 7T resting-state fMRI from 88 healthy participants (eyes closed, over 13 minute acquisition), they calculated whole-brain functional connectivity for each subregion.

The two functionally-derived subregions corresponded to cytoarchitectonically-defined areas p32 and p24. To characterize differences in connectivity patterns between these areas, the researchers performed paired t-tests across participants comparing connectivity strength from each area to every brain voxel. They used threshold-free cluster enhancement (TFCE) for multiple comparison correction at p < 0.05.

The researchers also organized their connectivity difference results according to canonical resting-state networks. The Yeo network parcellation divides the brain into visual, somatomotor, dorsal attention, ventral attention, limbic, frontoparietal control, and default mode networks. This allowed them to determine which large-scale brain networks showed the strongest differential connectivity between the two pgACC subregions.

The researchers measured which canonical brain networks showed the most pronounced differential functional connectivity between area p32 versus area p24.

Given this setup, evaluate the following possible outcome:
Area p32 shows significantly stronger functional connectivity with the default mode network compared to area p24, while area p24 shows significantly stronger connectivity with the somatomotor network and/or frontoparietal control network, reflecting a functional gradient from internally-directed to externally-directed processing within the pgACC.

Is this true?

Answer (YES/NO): NO